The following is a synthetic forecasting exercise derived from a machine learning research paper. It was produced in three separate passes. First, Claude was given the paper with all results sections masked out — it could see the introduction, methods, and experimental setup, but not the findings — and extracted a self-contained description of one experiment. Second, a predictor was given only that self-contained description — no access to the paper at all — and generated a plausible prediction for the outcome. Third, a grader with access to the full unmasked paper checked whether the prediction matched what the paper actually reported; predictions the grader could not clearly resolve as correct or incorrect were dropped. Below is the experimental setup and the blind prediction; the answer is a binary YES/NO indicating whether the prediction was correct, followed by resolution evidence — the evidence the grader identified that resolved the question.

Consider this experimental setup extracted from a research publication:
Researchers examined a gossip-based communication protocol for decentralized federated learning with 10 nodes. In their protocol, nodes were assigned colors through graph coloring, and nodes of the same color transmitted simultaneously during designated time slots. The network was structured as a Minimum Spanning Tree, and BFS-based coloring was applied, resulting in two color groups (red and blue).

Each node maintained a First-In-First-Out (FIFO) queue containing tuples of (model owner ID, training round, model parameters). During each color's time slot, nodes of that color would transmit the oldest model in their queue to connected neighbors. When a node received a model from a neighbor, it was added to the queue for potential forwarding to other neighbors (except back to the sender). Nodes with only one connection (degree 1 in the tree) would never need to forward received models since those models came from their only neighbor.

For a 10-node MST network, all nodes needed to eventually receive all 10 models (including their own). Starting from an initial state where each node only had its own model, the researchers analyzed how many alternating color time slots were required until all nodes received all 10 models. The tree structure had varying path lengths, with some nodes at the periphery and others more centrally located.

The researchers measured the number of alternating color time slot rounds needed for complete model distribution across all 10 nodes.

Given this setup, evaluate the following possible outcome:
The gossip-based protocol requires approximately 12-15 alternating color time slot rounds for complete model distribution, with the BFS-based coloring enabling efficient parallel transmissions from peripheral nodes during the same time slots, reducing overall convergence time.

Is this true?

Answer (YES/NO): NO